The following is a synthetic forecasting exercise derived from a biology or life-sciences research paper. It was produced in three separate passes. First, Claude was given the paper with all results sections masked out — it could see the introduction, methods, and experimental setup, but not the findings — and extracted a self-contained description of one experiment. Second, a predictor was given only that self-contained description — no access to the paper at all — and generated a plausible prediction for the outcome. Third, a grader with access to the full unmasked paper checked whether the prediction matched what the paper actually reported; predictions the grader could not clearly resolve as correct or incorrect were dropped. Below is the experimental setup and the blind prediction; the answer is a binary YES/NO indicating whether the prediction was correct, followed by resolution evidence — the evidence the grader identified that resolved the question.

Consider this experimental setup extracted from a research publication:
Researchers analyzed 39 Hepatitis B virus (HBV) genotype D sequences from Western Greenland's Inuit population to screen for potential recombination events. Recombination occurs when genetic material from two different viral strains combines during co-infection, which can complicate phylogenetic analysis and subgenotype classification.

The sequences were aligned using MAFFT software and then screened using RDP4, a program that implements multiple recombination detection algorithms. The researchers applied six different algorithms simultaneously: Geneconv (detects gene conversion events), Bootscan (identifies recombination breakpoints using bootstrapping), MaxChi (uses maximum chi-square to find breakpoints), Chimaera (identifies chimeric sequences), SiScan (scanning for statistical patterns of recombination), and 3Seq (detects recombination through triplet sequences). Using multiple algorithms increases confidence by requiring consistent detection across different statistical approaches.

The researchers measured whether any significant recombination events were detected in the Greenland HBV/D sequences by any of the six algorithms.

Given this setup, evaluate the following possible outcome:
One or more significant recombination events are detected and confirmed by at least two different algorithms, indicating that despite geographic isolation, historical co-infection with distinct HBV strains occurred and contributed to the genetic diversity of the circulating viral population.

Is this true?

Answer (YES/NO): NO